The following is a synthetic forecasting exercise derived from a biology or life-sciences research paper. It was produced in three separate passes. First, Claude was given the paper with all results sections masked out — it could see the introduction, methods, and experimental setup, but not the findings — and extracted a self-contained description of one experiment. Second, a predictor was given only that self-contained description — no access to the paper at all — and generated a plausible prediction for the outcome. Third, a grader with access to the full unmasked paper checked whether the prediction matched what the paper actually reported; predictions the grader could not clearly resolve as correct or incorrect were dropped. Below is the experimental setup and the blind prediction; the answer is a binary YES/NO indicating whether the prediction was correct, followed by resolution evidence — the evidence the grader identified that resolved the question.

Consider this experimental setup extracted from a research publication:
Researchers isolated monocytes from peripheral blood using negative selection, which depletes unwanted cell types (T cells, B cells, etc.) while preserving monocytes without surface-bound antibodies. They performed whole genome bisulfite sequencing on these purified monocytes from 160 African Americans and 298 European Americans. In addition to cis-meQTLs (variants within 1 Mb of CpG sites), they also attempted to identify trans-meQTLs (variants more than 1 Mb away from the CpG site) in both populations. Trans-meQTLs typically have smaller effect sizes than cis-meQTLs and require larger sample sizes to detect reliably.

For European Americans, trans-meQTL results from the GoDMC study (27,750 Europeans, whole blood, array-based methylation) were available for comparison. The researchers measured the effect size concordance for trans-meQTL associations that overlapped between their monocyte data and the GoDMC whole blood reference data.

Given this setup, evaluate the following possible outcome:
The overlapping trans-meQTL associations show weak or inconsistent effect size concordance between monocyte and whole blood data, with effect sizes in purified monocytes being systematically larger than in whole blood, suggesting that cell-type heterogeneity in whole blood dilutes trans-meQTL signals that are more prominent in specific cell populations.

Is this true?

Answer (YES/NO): NO